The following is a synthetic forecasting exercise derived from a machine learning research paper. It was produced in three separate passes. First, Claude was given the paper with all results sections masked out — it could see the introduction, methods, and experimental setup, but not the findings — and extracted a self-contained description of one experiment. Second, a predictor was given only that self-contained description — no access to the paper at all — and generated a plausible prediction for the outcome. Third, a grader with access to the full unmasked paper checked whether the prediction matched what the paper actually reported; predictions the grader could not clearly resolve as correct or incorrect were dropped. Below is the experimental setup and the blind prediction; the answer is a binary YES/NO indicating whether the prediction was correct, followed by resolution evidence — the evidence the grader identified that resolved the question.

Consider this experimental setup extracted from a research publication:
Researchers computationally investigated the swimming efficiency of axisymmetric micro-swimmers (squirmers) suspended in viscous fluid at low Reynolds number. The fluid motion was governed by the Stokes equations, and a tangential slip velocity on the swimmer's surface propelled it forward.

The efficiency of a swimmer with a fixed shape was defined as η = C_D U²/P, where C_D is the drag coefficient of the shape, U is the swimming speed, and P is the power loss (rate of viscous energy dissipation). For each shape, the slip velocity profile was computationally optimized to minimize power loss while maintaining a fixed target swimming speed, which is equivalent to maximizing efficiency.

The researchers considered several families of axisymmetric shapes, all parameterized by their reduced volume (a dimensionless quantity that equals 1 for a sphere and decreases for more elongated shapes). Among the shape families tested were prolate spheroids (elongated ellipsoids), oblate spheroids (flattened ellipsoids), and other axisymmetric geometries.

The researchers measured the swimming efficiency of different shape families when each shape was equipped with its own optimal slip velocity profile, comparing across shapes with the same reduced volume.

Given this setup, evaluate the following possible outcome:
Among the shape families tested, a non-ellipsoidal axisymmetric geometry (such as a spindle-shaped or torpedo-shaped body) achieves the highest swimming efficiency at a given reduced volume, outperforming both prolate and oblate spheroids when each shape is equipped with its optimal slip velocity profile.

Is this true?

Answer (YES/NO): NO